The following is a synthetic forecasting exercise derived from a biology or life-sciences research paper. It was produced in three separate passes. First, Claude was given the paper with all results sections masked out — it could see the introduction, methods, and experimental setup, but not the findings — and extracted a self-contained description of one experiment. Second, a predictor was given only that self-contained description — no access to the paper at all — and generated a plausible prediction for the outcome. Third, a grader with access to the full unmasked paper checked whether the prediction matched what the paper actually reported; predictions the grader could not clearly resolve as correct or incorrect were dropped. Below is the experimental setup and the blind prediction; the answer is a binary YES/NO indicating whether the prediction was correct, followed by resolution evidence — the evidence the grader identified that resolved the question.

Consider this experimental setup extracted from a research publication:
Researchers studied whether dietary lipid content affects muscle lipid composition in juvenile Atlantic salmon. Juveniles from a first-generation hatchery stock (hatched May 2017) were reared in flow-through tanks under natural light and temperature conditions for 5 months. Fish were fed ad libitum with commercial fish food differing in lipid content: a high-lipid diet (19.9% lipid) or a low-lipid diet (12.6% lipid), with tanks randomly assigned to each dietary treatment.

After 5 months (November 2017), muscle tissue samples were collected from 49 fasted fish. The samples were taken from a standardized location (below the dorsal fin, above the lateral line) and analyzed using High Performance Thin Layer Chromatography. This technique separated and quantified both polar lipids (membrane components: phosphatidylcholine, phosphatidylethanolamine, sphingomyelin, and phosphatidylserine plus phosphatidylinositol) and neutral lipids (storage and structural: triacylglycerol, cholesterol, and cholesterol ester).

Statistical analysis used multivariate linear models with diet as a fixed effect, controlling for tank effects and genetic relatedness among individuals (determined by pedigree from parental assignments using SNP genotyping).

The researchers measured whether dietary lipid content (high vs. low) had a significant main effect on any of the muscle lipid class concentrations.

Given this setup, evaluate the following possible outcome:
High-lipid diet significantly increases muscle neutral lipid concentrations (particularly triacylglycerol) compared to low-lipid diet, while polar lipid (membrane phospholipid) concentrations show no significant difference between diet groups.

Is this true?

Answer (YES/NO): NO